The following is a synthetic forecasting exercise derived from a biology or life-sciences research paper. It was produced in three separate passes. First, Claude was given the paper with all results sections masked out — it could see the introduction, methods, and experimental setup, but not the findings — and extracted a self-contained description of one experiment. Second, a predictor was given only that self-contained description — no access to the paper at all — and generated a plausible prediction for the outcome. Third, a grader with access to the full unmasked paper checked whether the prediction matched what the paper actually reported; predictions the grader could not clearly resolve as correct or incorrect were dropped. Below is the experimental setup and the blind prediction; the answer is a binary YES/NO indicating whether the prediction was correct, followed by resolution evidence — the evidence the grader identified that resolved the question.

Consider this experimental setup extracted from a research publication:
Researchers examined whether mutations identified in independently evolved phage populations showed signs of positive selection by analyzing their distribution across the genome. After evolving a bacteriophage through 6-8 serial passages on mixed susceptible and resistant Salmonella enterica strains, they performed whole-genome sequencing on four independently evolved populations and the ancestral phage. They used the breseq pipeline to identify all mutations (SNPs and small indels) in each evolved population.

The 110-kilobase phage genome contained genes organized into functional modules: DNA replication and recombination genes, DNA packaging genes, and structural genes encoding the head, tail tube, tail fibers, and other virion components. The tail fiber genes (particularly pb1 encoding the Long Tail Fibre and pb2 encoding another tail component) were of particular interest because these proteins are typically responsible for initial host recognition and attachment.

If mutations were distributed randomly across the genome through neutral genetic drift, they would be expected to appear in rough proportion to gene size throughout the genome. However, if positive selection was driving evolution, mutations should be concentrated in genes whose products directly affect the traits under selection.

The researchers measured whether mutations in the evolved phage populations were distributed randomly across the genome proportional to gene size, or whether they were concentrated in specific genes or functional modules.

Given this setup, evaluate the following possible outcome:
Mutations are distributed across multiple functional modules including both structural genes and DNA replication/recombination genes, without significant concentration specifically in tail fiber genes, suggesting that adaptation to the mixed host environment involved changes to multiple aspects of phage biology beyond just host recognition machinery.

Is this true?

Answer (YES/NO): YES